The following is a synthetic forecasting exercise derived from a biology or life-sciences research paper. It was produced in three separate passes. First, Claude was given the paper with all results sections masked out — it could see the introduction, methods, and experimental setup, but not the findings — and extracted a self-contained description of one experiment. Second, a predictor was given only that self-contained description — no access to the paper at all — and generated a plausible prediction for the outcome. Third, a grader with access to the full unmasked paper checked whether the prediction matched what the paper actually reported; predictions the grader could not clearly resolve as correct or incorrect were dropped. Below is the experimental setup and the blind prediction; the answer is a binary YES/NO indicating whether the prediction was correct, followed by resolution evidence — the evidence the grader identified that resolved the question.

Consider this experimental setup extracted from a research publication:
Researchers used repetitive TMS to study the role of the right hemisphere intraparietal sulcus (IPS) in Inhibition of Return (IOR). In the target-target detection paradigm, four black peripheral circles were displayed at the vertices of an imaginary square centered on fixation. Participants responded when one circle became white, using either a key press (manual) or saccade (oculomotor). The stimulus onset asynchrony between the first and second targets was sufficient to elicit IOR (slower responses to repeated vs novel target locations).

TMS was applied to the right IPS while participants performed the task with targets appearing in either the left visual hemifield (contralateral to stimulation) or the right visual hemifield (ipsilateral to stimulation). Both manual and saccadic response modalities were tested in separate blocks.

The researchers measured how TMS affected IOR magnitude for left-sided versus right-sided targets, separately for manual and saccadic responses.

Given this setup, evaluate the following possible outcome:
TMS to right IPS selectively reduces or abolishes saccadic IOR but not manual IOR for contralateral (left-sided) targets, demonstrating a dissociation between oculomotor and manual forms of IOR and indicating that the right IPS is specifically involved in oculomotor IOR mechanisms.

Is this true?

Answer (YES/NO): NO